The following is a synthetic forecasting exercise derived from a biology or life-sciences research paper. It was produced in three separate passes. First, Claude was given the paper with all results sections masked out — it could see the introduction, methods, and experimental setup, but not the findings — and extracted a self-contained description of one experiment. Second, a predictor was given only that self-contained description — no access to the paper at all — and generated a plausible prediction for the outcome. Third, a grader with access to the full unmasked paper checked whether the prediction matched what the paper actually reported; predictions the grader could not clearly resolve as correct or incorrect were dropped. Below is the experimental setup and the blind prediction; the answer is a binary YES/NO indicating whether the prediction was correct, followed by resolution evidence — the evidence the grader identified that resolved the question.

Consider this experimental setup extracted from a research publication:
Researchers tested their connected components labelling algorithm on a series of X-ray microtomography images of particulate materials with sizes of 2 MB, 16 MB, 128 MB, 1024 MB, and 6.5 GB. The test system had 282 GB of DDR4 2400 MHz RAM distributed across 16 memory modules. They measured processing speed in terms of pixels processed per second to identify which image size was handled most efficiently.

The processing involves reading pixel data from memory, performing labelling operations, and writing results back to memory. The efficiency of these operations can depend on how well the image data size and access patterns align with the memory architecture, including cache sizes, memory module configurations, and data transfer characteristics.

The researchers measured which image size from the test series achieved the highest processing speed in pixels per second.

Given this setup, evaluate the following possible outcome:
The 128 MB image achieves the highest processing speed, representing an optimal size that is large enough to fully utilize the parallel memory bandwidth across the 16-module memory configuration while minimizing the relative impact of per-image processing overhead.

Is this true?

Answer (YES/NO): YES